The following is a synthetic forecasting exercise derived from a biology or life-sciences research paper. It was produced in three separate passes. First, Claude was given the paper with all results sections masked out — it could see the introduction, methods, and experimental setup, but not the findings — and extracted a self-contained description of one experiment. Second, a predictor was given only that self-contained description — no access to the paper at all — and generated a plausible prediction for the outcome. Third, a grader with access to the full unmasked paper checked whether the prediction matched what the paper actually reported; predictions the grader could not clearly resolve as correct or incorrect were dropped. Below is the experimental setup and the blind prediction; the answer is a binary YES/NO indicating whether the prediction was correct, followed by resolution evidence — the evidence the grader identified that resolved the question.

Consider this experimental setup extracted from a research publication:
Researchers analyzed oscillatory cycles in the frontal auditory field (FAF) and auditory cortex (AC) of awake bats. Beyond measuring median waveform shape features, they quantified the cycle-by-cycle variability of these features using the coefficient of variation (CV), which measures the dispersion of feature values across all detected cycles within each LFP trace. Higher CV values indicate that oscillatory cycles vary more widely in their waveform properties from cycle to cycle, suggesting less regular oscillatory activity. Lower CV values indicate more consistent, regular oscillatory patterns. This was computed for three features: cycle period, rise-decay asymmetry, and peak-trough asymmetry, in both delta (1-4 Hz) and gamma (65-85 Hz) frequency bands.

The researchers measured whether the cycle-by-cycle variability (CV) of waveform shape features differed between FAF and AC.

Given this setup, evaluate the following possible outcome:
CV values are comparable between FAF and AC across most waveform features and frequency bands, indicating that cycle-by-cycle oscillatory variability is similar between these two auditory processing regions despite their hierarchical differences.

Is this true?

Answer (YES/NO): NO